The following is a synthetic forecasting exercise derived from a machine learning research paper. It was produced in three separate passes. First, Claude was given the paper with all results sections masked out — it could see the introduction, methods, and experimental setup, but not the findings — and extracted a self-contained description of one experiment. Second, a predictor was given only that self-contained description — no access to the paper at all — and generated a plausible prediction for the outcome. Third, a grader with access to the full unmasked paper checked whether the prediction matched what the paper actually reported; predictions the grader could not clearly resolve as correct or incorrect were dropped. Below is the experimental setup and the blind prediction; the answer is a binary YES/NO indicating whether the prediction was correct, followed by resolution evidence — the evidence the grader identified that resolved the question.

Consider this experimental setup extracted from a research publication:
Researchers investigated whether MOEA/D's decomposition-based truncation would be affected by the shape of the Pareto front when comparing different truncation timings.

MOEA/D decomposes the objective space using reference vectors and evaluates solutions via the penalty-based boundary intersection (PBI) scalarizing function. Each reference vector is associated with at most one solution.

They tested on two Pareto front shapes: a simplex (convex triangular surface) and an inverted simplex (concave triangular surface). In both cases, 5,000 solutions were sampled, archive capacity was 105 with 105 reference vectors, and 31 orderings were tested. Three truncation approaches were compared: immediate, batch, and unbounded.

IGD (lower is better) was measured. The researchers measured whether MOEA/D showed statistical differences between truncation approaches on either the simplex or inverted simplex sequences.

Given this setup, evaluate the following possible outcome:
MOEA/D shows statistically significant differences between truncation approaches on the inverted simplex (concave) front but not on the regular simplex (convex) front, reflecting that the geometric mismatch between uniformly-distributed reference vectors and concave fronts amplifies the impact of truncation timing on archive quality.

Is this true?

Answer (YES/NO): NO